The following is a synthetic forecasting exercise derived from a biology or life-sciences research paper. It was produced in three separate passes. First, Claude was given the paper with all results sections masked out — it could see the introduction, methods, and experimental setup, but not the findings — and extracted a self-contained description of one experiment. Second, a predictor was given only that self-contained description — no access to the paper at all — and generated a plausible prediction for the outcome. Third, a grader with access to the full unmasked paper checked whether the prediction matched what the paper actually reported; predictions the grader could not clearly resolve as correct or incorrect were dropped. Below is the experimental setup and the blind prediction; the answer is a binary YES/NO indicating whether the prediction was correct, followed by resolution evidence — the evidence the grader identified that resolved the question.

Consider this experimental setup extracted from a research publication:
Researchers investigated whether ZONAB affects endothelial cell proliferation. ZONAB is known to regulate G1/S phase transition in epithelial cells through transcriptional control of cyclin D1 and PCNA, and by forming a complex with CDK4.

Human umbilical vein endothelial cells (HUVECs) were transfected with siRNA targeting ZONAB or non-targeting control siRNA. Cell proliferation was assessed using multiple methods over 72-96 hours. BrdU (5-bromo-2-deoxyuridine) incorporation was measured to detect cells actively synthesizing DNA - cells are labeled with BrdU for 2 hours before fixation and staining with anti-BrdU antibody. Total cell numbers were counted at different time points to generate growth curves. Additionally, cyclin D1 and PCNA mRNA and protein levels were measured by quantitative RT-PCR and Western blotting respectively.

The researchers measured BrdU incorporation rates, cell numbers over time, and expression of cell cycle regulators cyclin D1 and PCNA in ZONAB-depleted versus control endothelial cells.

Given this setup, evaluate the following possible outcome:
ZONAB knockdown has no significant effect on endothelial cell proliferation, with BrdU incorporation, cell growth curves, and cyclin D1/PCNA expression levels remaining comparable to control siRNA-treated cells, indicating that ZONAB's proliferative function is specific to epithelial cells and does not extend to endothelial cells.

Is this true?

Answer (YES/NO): NO